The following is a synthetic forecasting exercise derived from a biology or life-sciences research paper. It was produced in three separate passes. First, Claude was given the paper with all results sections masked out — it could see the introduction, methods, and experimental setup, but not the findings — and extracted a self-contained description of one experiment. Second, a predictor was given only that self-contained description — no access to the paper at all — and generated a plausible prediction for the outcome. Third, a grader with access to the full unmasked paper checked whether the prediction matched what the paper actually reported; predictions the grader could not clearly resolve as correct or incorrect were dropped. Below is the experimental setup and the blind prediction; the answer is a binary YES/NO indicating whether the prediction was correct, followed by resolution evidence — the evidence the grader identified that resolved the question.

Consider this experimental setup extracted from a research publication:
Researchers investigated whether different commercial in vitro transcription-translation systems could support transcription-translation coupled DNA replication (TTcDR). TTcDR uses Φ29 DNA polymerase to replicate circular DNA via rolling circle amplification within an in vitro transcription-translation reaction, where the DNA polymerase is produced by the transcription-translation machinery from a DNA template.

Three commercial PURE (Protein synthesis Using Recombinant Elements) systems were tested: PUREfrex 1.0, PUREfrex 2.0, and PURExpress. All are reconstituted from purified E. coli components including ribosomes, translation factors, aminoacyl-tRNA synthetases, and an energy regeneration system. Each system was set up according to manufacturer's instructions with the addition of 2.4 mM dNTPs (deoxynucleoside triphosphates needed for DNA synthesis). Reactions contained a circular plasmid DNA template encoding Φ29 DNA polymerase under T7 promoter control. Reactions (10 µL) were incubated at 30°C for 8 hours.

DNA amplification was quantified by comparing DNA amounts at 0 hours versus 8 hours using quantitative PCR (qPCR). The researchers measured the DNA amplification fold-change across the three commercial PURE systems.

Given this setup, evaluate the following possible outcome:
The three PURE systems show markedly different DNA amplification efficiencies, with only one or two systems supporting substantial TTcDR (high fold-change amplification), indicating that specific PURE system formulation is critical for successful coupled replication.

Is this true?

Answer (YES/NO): NO